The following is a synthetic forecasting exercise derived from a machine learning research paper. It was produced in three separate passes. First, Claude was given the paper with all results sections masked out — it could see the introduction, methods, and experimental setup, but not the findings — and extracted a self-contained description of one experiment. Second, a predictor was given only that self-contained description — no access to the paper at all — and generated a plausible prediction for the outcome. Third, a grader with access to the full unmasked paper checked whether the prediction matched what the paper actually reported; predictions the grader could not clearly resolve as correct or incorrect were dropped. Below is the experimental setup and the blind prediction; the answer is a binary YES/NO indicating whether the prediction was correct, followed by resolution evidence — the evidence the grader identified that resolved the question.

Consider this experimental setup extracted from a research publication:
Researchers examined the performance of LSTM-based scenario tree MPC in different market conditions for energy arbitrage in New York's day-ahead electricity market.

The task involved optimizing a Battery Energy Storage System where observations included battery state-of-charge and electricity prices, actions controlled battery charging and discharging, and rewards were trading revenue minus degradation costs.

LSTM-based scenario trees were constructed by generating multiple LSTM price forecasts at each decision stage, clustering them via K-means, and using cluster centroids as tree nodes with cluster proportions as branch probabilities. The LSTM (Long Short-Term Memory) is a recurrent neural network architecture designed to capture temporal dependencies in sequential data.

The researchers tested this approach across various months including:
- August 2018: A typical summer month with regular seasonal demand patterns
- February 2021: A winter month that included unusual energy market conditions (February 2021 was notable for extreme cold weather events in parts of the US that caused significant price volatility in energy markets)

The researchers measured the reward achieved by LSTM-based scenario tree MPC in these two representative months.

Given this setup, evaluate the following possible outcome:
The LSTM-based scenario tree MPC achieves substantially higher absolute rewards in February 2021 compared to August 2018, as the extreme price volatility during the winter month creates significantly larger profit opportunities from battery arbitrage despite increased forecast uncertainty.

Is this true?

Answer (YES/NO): NO